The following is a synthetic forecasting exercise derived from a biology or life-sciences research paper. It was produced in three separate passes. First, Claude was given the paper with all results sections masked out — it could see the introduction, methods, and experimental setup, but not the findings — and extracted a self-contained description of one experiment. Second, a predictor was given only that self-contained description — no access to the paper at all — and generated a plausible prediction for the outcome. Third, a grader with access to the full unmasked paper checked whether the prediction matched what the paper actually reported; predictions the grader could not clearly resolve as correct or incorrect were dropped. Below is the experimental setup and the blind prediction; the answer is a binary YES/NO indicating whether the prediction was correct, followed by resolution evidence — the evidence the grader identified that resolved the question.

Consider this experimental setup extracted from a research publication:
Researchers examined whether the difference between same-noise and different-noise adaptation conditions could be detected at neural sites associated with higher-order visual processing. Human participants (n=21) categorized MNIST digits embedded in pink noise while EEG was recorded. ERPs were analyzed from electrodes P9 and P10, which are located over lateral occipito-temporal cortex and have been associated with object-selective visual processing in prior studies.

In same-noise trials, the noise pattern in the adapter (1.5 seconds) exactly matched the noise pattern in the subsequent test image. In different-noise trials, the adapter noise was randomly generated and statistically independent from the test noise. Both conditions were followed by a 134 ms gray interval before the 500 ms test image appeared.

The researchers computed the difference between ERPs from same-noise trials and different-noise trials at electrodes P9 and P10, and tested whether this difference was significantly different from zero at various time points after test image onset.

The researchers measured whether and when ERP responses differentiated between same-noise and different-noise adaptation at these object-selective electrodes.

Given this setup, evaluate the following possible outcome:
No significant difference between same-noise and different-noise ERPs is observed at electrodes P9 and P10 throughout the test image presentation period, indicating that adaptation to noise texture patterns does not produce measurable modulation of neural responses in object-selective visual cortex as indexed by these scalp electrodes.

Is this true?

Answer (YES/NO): NO